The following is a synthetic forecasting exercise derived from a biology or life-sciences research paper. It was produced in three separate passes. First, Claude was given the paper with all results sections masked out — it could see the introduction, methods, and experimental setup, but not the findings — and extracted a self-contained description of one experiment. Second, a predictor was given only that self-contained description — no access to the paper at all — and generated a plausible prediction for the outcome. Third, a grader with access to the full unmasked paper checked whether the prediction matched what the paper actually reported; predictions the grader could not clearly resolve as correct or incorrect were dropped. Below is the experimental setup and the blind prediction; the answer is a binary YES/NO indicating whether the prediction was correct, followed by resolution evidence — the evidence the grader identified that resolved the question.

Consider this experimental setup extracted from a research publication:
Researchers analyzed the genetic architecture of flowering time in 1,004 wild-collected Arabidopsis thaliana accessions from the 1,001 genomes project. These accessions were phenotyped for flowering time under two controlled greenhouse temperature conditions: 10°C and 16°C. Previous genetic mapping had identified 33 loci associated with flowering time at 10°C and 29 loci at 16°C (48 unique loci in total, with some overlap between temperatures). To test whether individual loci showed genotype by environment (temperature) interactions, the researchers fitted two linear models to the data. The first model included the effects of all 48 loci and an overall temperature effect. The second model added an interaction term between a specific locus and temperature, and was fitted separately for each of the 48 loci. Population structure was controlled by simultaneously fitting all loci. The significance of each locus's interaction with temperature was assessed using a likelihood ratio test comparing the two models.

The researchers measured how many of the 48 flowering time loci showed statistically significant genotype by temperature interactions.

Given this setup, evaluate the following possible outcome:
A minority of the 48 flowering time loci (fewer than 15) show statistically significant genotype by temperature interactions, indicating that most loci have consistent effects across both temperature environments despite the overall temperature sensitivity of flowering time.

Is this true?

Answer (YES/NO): NO